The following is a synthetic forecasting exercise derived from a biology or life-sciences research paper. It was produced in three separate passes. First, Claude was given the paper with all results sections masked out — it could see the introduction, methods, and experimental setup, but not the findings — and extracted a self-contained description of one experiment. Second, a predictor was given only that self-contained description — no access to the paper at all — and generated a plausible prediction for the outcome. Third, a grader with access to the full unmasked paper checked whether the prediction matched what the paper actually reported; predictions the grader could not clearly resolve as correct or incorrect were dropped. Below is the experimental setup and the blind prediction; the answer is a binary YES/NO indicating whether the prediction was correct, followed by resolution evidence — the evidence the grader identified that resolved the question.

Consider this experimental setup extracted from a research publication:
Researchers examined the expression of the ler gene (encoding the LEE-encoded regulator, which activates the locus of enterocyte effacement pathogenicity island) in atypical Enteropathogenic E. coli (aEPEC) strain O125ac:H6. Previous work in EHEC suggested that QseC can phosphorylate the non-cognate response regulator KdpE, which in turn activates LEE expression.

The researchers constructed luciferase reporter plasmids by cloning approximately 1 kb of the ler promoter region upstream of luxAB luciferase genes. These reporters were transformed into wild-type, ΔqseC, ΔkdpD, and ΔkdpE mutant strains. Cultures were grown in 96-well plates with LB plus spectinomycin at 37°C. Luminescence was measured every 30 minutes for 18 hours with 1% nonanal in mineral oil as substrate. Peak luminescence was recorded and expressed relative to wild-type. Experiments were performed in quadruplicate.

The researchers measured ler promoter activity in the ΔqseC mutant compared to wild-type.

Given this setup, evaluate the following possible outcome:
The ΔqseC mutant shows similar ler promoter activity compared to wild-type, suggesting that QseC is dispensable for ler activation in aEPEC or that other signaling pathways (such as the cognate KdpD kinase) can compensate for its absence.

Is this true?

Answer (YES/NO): YES